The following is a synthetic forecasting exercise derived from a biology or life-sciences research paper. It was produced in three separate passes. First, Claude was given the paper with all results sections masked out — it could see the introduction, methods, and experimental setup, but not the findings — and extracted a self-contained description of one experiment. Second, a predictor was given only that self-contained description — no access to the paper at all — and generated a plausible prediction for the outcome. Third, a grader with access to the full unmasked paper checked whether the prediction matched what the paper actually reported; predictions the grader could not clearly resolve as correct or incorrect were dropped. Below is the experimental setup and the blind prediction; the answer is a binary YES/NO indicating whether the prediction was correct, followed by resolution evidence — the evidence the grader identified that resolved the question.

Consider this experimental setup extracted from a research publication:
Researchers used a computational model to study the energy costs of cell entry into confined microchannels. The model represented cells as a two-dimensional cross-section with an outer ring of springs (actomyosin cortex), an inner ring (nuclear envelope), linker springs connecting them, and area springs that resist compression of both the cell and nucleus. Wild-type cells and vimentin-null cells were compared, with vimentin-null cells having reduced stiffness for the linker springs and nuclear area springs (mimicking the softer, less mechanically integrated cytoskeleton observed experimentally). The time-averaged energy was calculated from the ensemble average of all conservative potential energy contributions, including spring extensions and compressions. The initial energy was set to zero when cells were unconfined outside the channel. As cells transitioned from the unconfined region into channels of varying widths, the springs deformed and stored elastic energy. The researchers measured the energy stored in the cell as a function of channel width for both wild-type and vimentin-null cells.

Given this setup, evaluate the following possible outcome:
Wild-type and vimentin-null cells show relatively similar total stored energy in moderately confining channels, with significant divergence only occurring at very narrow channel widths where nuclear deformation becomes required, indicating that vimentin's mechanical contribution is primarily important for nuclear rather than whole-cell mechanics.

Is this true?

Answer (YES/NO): NO